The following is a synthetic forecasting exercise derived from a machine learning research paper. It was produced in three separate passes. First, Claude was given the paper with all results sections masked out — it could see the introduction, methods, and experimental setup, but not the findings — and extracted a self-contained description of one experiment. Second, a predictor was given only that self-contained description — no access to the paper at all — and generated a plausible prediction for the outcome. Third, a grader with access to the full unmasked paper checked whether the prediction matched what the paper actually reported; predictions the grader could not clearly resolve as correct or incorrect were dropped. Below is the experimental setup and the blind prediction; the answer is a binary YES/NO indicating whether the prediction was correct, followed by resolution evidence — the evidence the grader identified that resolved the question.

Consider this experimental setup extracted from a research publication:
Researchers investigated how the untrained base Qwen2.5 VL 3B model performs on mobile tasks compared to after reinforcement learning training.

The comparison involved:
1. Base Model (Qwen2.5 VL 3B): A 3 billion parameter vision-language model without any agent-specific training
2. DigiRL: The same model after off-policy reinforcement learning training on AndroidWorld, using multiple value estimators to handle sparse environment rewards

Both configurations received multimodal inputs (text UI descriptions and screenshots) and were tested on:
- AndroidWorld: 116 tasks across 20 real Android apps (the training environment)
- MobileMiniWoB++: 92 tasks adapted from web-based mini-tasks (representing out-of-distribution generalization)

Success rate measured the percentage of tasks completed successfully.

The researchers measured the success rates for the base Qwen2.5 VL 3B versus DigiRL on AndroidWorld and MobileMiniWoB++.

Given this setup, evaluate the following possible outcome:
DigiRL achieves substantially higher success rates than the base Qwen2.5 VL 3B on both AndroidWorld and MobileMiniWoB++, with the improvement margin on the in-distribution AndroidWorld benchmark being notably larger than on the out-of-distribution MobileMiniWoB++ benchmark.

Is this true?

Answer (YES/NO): NO